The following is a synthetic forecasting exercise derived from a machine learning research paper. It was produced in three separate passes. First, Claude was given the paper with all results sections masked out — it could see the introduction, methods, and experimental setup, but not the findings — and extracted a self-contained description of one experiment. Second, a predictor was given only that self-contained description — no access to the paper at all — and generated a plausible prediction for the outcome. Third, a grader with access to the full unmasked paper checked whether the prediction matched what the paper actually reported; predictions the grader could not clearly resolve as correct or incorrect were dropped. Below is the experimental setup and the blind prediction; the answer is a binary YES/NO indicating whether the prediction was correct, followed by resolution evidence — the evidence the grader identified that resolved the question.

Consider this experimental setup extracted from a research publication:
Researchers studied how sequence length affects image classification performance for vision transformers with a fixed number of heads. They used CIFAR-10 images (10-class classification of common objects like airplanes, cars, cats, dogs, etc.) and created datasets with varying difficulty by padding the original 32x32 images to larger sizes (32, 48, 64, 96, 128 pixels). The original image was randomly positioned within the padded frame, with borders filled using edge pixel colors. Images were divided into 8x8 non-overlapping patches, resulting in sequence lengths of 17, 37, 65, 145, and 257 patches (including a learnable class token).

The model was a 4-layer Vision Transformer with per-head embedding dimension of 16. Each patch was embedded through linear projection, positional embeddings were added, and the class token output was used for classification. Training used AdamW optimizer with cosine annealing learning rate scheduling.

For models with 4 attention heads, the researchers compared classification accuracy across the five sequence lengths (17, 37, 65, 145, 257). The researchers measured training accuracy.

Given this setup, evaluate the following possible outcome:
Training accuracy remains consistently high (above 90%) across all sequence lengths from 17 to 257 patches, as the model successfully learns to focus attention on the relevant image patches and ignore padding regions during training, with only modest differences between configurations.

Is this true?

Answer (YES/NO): NO